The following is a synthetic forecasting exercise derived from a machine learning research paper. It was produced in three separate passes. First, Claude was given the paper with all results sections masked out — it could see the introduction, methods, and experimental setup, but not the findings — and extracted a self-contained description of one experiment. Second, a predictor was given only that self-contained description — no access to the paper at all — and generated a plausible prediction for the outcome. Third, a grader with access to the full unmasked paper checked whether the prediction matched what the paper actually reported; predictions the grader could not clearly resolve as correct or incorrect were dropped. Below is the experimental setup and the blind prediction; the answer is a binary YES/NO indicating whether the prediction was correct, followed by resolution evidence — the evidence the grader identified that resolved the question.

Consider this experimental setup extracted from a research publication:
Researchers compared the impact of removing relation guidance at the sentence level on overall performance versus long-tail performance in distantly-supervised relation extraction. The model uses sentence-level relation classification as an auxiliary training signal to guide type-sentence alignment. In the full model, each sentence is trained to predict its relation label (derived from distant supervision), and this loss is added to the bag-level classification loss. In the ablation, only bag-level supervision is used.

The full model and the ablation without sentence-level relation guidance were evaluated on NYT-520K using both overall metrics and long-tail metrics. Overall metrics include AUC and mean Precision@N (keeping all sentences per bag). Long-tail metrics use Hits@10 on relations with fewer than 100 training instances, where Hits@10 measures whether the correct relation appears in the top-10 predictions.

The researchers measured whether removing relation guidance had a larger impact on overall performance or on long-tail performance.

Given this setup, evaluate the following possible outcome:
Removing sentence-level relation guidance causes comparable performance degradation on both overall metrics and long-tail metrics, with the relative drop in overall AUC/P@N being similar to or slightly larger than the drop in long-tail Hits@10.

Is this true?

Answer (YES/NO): NO